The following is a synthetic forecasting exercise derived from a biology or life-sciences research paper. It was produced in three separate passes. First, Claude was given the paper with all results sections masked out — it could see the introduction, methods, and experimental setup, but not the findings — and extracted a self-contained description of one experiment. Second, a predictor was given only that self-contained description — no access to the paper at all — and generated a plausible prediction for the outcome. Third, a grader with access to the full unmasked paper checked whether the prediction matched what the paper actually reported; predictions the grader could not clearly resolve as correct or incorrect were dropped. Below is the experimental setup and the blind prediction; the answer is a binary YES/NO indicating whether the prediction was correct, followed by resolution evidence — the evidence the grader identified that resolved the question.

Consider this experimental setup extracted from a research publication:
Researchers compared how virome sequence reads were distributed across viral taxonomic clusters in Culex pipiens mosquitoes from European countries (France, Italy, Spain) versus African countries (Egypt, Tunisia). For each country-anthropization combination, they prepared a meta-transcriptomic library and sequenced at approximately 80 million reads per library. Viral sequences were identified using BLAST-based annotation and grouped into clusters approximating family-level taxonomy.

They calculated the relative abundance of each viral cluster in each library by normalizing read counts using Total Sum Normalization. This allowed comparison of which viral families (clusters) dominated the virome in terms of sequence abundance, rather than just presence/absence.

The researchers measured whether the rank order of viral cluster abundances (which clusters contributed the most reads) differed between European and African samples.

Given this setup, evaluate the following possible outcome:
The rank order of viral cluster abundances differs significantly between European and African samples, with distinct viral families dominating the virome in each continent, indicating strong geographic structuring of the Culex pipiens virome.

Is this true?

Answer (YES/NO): NO